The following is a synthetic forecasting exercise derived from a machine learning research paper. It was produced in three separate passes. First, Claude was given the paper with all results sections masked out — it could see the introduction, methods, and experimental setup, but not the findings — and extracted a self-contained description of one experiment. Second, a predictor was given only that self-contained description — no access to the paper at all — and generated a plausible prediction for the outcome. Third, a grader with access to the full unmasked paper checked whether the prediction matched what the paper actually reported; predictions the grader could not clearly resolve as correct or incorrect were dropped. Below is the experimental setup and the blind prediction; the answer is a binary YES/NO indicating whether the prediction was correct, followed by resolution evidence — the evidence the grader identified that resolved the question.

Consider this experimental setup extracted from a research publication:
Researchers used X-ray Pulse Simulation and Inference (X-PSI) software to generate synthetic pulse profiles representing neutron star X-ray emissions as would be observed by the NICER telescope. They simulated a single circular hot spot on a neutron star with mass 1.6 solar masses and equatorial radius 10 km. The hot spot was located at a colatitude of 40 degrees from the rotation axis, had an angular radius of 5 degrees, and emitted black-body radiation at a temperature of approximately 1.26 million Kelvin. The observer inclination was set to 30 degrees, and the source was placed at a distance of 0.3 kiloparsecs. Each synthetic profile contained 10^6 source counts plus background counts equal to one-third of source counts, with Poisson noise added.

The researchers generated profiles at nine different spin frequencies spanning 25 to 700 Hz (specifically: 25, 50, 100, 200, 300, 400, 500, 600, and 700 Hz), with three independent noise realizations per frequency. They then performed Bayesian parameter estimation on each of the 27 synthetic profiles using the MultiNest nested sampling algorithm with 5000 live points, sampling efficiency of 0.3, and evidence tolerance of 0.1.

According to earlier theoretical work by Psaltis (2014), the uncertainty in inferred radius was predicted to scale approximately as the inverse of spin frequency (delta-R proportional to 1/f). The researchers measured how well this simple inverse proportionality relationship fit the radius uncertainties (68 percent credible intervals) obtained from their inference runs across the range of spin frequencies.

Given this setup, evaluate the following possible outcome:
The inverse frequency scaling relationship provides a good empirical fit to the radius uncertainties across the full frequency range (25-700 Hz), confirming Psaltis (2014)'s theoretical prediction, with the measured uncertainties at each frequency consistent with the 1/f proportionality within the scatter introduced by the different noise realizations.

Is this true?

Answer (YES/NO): NO